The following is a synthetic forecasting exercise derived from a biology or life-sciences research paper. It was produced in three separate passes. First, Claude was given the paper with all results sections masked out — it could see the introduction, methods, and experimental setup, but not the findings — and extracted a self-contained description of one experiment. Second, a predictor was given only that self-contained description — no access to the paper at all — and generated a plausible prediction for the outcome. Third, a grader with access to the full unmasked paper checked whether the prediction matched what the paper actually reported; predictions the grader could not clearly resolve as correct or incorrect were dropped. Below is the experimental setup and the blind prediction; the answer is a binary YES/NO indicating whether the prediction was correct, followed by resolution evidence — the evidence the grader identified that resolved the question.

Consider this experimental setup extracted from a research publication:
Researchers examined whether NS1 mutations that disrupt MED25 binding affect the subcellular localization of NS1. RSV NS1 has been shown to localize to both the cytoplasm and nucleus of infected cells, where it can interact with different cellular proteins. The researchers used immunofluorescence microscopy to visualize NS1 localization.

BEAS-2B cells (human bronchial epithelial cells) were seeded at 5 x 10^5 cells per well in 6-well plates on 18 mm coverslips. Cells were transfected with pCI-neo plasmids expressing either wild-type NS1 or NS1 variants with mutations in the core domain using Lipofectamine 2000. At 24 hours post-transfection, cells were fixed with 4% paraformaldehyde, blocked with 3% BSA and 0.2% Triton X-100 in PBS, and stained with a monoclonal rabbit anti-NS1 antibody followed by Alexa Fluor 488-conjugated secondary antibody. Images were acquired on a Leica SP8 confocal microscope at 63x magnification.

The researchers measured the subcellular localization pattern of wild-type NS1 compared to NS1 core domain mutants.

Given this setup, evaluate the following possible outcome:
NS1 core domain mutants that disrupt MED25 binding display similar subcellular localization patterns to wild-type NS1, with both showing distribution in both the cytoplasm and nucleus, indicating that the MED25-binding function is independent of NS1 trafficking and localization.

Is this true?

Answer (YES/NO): YES